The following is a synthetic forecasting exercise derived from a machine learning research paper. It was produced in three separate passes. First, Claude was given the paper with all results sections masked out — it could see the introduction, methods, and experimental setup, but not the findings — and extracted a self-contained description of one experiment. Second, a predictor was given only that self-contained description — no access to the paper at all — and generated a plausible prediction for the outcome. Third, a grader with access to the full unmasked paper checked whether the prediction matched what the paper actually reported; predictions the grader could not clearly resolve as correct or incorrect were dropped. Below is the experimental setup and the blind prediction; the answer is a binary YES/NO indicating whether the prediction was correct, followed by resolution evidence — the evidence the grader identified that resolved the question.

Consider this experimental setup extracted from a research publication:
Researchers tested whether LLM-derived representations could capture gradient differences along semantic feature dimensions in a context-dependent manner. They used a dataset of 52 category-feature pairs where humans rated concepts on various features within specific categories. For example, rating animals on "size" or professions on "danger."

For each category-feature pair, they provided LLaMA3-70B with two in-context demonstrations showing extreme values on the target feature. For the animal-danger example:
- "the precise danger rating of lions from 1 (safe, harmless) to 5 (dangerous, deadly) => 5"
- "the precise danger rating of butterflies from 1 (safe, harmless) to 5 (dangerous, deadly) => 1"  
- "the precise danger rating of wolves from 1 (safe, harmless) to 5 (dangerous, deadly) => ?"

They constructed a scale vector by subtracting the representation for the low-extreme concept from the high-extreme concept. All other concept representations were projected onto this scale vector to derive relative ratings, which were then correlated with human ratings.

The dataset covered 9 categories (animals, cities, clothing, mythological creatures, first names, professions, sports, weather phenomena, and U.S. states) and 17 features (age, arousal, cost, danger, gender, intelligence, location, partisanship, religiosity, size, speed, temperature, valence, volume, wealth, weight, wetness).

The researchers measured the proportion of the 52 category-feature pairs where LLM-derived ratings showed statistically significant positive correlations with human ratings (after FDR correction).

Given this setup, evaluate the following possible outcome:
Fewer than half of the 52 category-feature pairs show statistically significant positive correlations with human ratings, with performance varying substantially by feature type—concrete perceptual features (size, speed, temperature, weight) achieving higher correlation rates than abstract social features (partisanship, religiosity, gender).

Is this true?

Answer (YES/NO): NO